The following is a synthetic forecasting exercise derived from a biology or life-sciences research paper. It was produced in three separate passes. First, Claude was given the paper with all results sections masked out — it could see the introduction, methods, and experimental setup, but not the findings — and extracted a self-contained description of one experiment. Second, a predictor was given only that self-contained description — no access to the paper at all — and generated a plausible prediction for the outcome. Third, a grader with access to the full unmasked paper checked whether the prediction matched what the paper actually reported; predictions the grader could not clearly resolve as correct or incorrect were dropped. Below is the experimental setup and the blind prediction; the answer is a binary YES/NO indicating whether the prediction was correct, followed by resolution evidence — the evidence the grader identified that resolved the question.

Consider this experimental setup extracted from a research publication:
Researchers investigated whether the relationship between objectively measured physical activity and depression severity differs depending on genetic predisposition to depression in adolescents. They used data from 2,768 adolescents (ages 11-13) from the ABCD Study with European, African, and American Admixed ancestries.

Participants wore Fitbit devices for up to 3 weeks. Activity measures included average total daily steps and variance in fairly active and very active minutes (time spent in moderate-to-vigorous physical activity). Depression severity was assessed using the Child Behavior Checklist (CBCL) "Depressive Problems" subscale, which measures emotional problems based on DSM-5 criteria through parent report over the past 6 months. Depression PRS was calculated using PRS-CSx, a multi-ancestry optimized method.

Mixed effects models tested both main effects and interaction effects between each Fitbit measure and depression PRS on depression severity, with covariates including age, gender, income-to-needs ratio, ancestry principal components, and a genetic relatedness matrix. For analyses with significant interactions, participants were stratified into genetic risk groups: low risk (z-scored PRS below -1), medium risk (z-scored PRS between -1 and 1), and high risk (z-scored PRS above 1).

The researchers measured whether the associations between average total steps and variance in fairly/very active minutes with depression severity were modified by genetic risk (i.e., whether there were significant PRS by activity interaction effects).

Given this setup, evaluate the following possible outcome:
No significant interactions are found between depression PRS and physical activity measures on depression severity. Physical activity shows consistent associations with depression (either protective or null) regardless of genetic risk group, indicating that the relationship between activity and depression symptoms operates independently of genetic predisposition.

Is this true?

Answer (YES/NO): NO